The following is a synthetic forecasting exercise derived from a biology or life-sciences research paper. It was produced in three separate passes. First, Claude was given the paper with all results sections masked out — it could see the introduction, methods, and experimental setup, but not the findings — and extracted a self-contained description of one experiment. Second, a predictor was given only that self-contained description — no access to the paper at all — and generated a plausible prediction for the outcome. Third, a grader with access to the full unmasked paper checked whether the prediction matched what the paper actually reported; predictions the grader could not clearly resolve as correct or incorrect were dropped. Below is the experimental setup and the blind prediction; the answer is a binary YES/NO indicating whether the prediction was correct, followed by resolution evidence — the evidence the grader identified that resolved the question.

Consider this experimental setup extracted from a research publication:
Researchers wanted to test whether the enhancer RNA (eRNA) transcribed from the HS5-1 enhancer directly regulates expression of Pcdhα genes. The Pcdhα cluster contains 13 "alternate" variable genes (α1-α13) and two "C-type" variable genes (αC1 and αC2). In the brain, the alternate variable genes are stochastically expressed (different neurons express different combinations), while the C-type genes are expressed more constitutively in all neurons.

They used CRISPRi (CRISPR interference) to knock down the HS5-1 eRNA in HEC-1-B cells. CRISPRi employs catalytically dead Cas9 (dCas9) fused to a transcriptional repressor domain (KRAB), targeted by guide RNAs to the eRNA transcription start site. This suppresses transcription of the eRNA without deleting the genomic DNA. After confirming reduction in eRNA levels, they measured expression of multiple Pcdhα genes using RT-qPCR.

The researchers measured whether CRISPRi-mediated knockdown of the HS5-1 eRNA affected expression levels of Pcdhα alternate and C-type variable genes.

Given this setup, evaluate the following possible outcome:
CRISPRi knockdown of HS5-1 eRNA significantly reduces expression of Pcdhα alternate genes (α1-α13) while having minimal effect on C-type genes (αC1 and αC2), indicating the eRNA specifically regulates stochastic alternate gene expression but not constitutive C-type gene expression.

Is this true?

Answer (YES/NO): NO